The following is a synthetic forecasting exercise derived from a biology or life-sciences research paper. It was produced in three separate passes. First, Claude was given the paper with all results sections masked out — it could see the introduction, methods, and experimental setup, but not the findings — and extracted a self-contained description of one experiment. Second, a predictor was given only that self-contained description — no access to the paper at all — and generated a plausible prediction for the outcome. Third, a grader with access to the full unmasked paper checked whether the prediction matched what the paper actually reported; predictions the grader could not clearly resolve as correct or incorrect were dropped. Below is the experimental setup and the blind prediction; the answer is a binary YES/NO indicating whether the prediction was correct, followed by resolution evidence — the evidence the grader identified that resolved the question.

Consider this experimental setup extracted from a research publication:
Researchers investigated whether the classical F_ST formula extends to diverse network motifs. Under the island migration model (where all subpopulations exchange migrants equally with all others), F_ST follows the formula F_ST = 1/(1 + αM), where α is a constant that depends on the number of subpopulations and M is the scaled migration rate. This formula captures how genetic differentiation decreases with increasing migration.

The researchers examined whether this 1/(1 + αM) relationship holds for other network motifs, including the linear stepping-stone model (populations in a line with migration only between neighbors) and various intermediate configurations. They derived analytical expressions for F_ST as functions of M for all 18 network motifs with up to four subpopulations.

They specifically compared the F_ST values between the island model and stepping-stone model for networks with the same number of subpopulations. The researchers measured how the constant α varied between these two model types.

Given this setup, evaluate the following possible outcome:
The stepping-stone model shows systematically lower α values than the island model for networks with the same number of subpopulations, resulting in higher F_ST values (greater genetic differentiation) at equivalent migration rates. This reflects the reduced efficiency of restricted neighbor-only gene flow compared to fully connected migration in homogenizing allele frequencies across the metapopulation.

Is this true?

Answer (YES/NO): NO